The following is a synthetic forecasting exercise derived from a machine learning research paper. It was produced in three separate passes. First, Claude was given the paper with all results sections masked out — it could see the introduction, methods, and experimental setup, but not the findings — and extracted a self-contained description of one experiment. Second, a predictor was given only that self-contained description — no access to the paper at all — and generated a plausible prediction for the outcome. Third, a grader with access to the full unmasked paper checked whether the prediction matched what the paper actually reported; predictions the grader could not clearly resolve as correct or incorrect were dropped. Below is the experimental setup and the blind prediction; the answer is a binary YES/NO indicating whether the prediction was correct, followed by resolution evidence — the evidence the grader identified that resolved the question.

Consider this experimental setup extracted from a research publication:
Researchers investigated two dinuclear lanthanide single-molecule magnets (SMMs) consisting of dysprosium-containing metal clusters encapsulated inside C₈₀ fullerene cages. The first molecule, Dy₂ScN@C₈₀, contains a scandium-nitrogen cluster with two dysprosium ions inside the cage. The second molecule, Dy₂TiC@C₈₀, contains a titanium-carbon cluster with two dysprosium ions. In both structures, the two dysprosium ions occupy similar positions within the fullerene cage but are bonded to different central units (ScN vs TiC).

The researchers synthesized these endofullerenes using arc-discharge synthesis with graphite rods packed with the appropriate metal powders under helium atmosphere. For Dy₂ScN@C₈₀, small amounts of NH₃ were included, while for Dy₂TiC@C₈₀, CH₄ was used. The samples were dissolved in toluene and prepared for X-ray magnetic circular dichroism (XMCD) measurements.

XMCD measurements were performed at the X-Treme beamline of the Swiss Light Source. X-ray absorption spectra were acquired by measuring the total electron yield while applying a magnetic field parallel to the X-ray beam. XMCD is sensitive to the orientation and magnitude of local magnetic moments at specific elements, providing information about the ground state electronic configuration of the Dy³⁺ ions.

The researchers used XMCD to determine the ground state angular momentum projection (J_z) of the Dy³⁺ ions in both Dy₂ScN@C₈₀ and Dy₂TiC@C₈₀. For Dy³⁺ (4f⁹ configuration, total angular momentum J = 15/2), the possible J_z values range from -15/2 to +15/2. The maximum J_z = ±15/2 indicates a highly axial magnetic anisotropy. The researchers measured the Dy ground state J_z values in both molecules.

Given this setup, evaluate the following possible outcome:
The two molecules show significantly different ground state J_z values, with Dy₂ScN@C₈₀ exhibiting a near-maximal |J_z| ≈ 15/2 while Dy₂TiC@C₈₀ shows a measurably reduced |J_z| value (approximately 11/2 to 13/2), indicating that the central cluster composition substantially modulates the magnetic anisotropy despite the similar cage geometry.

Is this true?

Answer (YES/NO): NO